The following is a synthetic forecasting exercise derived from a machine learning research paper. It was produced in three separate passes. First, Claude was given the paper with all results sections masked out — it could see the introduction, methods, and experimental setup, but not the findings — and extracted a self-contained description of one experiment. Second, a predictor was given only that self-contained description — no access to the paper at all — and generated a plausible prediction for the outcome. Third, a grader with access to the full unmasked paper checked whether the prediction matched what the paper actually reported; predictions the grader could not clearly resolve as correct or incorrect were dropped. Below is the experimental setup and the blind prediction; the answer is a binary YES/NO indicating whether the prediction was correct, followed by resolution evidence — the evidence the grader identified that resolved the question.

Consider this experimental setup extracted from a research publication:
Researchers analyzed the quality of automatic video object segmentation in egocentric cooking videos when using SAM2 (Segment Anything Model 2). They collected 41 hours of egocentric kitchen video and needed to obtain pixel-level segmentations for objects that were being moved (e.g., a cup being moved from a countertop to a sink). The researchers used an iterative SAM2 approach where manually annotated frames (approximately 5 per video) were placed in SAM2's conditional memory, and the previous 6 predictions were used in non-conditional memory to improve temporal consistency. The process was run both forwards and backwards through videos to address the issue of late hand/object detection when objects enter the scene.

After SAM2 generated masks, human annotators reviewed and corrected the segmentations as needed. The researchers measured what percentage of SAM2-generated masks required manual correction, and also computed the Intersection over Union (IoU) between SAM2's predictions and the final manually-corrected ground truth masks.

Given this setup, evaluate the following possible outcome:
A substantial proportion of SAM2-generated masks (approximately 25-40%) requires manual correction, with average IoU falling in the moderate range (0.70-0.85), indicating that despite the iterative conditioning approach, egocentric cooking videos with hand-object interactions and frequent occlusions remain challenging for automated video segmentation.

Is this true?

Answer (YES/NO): NO